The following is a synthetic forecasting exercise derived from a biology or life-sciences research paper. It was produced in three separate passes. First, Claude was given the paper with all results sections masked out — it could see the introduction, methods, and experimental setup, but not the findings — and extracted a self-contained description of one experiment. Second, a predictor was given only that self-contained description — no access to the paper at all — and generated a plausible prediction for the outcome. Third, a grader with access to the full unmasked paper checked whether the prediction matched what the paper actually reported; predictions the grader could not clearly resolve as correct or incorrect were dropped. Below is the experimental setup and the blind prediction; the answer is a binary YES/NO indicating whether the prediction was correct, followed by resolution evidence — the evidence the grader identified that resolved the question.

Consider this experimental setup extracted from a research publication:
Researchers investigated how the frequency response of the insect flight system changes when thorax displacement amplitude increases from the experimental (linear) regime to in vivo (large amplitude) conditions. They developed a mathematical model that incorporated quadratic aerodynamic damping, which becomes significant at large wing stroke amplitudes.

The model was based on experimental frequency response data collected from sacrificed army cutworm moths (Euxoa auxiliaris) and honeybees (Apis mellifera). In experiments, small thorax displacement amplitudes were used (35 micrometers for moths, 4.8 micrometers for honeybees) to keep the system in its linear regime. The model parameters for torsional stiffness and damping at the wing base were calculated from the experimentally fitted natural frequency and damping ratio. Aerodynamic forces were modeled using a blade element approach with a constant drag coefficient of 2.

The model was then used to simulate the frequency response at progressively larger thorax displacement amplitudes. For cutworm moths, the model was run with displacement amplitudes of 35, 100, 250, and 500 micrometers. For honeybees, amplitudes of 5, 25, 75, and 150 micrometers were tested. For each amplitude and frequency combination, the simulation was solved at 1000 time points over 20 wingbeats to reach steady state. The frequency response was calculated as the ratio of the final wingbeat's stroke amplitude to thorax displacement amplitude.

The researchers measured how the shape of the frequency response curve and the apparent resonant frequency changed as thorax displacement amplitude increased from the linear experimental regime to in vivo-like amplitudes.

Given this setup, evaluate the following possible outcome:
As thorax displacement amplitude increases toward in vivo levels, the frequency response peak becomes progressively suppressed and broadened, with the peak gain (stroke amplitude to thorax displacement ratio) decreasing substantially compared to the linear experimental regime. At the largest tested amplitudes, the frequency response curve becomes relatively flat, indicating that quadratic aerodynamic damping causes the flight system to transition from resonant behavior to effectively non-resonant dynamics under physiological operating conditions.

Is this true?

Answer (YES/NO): NO